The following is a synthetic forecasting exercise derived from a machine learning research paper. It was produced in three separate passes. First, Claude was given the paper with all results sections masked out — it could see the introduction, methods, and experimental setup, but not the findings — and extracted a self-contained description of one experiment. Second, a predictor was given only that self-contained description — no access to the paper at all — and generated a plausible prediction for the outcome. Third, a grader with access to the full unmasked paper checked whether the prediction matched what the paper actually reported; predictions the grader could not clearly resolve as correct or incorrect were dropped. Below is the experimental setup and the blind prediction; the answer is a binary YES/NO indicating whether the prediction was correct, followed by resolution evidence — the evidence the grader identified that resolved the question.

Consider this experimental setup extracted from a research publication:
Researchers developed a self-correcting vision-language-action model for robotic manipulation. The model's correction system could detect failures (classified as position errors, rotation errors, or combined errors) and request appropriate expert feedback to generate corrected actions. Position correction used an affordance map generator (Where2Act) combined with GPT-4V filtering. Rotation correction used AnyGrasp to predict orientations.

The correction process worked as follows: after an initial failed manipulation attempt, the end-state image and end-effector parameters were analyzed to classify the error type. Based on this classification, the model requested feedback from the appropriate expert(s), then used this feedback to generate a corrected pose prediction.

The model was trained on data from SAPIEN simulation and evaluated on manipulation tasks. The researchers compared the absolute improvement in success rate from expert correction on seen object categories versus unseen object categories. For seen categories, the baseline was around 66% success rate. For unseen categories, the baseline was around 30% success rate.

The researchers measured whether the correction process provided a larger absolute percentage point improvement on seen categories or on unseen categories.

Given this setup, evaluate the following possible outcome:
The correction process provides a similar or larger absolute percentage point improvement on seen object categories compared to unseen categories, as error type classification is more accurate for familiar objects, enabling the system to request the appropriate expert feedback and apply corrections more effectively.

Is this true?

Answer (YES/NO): NO